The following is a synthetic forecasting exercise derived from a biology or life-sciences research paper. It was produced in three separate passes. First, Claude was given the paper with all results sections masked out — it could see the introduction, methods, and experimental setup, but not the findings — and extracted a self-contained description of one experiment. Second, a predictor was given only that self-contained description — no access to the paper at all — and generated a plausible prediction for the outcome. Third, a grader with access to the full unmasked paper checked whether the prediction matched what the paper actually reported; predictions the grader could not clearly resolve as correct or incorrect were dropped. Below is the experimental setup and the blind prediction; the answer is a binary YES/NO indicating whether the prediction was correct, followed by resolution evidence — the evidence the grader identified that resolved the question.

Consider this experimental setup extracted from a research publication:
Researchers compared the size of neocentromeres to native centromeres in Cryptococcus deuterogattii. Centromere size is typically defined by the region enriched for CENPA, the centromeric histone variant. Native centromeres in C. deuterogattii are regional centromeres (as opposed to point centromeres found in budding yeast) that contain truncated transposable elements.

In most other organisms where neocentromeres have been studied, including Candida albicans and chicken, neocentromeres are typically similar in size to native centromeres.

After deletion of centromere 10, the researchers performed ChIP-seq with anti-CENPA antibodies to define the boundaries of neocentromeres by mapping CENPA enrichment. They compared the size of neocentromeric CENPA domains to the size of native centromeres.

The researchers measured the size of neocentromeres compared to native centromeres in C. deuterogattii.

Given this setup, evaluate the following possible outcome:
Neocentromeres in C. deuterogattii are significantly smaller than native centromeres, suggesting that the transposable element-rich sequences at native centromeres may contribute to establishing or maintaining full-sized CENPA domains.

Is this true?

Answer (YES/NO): YES